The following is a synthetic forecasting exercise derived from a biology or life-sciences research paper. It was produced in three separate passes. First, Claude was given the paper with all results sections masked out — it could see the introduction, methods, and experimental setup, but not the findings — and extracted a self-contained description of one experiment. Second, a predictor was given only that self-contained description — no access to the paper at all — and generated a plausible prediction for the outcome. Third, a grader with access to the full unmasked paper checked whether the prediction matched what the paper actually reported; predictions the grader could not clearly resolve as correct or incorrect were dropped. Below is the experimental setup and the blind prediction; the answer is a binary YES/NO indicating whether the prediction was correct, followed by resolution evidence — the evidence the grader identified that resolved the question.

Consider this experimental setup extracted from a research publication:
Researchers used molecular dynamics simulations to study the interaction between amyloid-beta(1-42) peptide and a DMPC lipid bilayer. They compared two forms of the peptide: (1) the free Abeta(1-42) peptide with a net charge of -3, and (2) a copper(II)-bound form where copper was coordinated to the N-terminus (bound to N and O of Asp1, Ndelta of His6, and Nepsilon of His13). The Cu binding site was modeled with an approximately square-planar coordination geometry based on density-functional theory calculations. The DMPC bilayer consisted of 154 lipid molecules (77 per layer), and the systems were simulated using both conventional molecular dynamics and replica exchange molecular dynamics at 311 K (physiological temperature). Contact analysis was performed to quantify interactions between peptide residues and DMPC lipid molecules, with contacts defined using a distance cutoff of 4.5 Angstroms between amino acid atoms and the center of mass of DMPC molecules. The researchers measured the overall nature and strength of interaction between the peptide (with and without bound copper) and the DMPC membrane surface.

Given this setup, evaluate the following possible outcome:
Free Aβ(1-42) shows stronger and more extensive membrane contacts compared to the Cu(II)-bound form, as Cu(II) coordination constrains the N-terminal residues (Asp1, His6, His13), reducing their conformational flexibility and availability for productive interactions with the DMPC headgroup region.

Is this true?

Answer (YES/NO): NO